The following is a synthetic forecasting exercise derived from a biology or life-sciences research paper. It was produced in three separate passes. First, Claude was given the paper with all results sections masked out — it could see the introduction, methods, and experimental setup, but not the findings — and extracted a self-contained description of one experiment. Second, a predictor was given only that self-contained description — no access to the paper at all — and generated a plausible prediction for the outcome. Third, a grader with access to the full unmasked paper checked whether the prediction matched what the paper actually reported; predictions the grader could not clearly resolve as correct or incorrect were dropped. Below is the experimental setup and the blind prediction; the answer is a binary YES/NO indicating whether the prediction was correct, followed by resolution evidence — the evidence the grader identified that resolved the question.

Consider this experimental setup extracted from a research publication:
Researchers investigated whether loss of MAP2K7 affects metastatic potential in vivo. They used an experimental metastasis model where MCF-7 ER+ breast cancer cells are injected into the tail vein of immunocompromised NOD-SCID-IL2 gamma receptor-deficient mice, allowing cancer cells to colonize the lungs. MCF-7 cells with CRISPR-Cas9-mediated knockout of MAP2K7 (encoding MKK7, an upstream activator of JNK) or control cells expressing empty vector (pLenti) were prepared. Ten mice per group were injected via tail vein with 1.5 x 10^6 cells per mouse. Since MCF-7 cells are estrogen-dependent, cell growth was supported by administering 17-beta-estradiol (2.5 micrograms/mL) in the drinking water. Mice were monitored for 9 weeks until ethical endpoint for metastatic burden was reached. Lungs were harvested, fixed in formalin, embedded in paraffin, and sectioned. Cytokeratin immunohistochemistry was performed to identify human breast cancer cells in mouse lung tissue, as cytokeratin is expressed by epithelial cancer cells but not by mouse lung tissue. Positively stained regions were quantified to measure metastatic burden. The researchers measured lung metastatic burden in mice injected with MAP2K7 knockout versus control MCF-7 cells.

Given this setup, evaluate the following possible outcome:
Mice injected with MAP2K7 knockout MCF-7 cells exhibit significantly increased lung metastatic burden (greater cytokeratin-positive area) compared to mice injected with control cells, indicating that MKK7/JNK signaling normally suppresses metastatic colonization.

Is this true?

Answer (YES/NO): YES